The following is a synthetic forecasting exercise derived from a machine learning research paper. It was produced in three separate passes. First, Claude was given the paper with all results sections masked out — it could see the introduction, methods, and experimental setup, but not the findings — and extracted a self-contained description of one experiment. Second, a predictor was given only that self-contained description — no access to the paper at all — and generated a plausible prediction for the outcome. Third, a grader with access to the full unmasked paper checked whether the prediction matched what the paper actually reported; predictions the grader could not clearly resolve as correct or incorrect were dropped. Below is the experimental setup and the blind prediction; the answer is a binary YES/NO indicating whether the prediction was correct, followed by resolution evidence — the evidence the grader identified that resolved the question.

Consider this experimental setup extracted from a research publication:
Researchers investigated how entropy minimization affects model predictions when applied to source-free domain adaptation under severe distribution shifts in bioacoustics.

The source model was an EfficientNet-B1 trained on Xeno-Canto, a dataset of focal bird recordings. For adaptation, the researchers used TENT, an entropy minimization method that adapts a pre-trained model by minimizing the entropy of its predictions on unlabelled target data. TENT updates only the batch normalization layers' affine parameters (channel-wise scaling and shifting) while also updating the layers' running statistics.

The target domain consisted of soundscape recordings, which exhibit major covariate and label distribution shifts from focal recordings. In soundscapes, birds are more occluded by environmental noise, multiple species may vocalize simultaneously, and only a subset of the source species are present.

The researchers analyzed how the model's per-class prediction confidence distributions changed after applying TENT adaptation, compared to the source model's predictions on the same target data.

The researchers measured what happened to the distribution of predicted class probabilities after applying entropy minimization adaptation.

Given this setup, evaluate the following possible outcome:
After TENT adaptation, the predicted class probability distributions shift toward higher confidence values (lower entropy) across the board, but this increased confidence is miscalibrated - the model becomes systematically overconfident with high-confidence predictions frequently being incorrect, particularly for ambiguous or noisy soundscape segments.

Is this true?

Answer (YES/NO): NO